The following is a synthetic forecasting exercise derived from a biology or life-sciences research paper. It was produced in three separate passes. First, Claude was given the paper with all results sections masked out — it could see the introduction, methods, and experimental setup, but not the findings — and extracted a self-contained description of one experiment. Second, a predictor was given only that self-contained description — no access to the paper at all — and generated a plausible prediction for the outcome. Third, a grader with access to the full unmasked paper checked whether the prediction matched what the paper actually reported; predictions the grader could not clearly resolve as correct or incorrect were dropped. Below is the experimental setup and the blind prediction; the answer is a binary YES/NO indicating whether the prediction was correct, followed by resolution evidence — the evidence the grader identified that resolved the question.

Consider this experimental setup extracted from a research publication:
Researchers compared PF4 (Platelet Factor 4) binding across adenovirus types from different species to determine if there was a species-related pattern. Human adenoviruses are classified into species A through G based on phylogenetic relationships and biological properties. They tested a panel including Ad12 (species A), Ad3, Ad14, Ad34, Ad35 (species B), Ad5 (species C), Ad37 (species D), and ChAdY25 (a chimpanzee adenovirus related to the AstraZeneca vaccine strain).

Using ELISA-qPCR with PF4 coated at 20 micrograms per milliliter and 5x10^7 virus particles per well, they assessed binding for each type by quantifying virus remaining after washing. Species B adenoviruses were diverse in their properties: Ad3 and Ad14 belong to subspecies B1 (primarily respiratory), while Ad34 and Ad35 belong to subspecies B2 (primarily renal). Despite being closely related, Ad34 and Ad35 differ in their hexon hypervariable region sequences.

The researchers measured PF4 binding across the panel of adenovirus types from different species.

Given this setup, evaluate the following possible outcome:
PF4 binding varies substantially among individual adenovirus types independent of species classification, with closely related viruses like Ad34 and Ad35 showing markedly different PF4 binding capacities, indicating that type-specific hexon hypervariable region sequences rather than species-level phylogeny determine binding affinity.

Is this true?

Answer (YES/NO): YES